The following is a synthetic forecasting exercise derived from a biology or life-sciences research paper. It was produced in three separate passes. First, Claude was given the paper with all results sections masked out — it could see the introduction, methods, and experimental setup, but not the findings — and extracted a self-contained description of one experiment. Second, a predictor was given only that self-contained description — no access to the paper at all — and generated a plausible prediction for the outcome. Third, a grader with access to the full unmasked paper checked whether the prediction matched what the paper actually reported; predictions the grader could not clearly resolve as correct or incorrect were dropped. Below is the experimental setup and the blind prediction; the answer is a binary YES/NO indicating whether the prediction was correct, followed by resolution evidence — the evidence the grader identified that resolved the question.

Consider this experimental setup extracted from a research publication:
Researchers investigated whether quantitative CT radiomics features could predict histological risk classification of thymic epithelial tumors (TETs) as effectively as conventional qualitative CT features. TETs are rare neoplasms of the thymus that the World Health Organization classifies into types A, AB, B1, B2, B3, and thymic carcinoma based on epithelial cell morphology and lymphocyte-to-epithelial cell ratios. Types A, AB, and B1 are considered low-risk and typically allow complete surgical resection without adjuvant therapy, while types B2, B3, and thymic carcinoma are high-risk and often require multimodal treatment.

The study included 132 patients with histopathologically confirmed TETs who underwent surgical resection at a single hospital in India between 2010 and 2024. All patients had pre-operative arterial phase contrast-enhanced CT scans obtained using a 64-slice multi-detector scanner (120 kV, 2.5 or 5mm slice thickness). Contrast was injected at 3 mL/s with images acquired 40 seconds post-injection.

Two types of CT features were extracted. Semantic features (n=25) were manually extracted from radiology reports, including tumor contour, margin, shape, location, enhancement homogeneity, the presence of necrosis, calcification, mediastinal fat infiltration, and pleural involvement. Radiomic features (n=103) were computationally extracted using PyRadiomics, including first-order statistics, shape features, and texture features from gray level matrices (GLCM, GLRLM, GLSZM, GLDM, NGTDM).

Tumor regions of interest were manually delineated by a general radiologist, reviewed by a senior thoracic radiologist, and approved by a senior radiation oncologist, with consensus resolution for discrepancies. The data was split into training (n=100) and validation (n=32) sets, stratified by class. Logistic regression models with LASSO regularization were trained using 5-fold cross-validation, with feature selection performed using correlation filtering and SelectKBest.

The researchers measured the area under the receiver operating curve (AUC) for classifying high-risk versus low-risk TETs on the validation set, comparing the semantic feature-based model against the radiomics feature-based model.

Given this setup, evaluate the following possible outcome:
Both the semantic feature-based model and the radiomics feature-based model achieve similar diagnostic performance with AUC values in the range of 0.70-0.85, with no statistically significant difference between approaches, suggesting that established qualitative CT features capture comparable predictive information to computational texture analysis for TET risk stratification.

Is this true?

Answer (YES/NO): NO